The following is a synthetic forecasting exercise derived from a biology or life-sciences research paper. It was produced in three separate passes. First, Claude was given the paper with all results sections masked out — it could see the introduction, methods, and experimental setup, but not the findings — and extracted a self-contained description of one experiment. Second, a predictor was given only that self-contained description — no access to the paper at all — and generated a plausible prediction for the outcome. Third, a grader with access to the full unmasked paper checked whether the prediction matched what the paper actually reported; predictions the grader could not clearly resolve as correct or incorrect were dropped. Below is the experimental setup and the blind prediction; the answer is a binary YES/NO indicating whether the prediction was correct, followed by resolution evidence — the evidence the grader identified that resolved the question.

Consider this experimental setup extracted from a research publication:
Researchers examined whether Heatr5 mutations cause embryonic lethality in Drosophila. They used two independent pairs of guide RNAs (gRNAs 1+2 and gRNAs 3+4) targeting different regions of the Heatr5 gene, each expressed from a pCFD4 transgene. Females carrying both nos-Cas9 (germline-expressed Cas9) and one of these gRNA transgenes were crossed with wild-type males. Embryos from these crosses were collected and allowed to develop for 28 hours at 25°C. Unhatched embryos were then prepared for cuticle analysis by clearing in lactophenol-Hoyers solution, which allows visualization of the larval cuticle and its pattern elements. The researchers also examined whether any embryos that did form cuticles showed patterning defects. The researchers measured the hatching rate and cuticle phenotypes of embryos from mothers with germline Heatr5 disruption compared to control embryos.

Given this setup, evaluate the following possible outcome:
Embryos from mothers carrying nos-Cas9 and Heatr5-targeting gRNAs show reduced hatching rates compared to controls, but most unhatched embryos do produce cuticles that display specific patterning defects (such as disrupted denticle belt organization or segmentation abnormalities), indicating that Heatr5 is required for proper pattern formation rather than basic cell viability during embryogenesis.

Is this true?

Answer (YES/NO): NO